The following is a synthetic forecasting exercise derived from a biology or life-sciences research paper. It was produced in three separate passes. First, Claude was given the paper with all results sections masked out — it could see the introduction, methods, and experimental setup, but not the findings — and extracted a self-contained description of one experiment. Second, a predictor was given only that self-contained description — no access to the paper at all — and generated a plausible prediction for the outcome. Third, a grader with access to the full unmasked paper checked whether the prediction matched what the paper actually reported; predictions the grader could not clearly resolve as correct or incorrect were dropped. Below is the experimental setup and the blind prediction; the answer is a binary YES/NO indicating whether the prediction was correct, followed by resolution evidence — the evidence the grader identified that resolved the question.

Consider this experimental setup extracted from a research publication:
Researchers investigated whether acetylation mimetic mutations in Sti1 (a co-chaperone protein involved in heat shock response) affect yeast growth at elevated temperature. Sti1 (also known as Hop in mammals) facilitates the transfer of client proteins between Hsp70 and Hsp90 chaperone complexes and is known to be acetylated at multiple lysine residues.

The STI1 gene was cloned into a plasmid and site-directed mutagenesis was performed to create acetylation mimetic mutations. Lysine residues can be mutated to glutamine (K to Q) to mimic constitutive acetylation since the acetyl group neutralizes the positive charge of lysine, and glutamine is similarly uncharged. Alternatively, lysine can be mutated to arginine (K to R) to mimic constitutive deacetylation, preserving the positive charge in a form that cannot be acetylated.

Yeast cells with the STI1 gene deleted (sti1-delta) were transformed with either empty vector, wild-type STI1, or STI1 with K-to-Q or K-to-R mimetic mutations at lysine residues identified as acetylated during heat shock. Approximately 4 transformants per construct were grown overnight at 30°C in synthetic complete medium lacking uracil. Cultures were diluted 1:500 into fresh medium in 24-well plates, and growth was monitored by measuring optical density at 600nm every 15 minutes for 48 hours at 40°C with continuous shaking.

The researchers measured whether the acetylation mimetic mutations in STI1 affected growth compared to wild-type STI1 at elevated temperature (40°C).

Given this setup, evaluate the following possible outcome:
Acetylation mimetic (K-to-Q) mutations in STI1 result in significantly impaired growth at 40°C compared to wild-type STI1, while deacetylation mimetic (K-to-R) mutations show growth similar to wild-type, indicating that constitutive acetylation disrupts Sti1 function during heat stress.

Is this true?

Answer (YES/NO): YES